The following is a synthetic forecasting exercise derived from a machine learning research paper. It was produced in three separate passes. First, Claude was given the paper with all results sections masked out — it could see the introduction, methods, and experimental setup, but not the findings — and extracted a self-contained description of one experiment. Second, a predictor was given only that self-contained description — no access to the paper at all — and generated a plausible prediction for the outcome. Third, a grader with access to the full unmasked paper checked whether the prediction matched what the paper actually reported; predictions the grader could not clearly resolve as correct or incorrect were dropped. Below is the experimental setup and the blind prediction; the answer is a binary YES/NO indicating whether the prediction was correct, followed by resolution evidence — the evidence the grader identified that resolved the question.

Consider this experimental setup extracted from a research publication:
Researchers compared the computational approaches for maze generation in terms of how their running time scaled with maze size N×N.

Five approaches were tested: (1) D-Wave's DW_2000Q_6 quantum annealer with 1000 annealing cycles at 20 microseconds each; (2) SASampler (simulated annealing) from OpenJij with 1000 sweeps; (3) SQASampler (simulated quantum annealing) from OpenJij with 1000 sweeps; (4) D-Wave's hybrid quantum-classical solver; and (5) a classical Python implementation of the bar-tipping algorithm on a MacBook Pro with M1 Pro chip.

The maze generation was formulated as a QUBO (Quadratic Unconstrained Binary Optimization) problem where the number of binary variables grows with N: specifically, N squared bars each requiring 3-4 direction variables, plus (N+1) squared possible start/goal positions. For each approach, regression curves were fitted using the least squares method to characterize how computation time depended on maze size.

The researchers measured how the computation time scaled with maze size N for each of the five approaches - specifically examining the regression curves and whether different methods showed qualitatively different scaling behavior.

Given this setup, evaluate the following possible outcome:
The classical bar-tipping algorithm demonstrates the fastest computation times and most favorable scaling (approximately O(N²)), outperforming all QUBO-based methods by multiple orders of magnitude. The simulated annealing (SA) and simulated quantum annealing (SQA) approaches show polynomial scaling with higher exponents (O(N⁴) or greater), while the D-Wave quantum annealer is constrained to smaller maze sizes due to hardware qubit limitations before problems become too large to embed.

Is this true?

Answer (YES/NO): NO